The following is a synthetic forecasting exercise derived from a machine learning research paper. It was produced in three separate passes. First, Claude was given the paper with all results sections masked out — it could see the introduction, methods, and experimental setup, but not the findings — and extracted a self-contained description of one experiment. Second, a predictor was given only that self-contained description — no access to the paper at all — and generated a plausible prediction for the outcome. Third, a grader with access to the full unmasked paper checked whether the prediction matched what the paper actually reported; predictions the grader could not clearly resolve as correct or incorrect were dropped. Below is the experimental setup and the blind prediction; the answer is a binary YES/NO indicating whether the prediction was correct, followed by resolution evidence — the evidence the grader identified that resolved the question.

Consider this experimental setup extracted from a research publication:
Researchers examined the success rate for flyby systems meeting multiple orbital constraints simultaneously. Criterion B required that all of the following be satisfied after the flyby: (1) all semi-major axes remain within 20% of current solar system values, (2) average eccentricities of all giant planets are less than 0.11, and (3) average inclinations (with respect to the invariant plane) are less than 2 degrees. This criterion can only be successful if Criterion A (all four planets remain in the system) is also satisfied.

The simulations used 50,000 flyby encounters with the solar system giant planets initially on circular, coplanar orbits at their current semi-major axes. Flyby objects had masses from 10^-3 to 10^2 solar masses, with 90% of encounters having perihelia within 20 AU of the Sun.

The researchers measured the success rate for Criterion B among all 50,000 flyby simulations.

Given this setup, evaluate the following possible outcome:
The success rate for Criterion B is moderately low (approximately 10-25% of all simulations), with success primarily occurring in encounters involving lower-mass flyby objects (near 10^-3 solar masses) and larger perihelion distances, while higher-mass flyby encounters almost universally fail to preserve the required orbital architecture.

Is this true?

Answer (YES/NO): YES